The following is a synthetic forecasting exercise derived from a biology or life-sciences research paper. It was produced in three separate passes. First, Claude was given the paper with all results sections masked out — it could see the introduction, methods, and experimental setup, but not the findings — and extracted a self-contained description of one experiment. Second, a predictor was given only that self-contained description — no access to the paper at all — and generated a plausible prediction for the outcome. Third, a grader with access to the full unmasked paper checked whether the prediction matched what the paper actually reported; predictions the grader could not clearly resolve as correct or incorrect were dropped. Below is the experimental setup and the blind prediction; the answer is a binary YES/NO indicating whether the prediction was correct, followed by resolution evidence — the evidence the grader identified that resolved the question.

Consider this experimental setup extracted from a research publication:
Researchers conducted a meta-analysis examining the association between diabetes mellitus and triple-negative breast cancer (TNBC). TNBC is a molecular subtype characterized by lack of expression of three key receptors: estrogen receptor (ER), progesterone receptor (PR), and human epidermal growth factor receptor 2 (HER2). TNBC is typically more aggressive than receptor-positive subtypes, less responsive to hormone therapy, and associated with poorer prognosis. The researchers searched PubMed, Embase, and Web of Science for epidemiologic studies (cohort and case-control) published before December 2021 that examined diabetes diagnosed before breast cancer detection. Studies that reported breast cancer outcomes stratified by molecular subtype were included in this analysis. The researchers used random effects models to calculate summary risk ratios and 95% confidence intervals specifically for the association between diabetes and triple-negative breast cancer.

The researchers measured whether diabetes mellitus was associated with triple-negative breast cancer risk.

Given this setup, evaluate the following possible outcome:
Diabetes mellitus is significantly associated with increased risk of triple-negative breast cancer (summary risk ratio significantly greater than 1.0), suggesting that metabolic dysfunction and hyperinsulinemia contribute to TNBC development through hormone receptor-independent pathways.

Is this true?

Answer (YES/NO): YES